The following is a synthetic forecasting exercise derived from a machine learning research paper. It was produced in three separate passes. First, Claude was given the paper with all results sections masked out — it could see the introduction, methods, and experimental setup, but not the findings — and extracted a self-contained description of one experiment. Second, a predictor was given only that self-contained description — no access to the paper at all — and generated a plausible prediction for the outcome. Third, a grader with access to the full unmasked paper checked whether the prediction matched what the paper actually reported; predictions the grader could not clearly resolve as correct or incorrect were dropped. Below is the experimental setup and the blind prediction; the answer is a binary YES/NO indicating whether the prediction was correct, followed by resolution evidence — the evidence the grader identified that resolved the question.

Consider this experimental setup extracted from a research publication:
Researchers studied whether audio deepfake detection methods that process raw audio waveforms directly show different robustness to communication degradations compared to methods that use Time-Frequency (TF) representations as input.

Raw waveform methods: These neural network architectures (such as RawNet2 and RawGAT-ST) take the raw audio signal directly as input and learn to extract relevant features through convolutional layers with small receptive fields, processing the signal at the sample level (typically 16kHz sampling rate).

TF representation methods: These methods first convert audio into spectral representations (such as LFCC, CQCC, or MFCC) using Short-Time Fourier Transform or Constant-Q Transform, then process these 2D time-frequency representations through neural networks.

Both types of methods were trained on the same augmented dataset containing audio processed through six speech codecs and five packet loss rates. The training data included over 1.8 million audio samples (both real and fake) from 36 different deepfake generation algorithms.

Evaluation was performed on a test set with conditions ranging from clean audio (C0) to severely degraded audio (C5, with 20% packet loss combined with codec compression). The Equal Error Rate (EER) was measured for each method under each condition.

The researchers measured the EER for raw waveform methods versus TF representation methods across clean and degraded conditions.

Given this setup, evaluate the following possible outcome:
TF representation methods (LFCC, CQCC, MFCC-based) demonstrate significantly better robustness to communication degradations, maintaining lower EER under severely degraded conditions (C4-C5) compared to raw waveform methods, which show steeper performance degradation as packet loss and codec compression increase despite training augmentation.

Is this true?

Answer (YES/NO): NO